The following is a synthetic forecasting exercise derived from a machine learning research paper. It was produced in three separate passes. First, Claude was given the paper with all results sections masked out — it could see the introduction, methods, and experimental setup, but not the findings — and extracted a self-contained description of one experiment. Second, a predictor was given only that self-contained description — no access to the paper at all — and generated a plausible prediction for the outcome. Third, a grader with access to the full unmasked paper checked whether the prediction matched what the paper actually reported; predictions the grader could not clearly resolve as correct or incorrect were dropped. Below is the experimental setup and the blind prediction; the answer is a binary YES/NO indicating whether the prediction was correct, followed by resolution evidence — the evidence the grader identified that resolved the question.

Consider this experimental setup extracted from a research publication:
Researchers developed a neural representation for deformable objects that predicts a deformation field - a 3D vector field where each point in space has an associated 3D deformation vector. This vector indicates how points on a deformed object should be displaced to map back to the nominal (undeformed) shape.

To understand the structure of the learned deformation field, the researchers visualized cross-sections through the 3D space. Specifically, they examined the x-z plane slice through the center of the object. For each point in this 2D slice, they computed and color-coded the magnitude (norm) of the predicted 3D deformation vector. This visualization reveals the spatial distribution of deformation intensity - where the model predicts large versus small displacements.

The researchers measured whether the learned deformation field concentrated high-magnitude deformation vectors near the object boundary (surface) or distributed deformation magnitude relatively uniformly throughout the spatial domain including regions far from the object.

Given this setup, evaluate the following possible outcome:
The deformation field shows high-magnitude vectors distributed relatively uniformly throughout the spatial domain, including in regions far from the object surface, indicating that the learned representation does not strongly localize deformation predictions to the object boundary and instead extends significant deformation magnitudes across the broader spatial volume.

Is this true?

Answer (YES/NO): NO